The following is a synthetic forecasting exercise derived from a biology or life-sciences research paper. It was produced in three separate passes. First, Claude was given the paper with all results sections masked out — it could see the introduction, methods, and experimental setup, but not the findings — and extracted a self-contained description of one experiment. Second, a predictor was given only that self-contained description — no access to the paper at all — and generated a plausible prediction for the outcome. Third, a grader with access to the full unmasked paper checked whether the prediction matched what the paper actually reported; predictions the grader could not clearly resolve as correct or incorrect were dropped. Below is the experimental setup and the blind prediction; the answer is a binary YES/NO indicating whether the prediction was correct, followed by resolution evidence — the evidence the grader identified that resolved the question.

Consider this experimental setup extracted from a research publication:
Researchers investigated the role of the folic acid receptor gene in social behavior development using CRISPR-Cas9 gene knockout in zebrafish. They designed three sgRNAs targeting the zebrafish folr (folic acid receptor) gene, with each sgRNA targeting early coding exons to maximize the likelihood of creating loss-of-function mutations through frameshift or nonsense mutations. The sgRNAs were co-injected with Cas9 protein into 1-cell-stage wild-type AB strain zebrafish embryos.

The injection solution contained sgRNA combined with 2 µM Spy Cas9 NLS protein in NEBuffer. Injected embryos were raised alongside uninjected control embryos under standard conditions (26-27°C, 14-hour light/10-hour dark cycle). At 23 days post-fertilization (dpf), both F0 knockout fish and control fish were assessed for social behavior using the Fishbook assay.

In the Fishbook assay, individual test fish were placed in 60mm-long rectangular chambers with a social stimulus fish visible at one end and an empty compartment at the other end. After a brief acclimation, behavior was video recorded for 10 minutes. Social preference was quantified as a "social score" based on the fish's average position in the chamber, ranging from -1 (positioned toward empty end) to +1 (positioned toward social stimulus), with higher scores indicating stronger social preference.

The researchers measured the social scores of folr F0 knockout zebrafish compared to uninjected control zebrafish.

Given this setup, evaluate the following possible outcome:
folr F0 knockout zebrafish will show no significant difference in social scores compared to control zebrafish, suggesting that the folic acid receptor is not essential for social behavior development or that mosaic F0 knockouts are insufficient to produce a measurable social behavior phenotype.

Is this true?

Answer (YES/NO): NO